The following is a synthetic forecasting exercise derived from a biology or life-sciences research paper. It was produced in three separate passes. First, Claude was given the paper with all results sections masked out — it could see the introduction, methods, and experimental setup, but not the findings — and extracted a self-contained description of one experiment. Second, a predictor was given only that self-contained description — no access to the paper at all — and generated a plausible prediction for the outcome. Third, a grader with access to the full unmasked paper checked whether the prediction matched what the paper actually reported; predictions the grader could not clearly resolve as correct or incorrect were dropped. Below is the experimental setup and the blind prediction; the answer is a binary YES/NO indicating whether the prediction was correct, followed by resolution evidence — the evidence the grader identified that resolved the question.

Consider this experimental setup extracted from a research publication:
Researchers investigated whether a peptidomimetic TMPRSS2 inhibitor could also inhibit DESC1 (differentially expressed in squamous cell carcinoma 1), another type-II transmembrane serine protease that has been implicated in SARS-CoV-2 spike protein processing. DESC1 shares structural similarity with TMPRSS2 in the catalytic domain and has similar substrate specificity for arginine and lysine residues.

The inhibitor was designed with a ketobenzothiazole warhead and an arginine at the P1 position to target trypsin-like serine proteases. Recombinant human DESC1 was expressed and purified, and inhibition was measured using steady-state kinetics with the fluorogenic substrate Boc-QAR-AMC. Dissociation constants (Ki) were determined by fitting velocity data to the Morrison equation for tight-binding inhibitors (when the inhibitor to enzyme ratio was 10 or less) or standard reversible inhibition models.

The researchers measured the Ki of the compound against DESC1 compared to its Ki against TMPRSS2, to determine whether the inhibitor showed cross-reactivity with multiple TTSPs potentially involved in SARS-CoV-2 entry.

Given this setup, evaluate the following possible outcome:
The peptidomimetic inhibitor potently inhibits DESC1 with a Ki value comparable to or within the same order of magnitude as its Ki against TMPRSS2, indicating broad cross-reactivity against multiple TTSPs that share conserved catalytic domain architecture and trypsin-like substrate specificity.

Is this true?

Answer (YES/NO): YES